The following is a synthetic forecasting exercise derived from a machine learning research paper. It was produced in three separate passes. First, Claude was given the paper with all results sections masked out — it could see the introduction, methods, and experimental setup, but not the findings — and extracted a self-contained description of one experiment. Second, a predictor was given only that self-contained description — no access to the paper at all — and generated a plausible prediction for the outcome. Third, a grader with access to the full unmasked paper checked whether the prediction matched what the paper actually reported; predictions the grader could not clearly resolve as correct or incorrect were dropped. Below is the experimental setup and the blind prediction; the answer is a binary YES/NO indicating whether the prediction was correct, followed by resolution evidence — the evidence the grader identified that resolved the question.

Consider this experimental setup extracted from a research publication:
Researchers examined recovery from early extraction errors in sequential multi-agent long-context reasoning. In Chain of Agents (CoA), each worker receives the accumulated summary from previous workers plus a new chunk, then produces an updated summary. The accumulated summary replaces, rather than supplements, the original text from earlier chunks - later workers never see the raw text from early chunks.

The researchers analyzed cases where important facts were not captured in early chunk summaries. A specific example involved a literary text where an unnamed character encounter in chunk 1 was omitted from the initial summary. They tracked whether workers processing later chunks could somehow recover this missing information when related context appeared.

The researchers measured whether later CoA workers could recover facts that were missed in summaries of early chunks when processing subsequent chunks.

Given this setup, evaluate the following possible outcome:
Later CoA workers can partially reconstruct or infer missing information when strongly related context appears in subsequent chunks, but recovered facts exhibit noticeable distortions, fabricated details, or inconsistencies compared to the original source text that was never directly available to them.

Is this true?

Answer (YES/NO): NO